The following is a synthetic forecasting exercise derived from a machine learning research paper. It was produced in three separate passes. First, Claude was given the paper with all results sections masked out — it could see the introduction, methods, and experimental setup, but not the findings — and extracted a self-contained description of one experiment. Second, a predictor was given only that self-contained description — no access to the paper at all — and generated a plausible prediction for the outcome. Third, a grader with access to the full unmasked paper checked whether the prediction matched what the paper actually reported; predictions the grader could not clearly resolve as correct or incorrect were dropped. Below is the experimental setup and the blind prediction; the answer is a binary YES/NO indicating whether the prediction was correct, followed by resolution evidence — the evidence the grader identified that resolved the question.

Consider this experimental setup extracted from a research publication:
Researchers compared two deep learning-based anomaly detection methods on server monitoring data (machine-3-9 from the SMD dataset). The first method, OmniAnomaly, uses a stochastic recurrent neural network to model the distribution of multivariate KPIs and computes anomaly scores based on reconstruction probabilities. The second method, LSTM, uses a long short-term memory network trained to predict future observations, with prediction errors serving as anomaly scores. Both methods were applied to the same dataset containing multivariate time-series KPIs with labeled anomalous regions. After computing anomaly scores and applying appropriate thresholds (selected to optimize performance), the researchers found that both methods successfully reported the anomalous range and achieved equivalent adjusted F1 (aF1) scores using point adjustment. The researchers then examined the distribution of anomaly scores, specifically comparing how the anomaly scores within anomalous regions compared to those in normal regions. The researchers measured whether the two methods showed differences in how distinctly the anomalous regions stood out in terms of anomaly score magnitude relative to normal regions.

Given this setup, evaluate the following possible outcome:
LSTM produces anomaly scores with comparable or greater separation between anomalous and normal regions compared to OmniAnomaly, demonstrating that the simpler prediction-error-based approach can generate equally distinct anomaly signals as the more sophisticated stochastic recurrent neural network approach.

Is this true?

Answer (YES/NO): NO